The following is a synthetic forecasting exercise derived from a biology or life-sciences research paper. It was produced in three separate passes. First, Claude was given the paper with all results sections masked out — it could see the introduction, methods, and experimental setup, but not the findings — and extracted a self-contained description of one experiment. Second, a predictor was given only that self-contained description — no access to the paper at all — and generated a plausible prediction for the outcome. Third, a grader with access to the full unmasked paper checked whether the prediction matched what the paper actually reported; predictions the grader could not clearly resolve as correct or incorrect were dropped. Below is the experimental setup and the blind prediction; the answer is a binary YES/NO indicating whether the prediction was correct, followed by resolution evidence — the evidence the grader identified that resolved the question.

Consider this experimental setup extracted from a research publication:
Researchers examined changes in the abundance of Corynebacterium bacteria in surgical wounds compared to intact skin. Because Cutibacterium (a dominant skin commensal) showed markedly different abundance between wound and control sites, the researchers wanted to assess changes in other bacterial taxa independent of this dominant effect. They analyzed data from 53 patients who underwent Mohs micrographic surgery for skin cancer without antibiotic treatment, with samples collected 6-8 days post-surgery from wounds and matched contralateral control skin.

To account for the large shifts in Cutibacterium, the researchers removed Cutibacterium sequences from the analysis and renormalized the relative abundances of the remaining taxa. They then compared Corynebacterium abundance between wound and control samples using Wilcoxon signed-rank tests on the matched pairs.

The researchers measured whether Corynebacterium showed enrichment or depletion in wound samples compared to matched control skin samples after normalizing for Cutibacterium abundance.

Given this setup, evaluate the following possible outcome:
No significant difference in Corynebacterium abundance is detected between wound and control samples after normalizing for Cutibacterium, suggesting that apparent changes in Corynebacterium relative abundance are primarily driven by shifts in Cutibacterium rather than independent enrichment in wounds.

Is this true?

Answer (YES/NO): NO